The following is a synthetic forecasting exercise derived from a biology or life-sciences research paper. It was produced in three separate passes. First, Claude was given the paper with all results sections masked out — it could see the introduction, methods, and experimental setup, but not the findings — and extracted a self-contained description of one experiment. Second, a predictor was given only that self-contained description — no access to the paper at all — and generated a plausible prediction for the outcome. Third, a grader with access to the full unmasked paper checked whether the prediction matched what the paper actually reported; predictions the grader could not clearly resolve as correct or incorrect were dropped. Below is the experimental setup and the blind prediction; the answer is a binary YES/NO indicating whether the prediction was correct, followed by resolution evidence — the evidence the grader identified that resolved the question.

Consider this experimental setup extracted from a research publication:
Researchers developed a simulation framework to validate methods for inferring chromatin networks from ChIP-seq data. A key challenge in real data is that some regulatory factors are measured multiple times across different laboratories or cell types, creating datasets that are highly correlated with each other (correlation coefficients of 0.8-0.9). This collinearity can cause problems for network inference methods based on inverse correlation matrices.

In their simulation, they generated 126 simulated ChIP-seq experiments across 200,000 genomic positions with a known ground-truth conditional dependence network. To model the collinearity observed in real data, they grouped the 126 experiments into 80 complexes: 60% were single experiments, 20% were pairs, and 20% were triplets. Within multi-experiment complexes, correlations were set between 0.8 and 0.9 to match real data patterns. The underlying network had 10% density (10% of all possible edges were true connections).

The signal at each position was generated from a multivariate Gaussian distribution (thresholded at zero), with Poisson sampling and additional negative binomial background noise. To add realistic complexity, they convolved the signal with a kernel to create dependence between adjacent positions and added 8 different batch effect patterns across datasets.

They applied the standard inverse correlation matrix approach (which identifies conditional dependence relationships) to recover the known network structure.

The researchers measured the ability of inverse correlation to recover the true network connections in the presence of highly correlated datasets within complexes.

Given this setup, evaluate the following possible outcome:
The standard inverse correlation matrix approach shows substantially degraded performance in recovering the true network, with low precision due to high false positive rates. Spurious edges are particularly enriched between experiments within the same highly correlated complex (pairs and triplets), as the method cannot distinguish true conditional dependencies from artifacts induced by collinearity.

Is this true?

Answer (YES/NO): NO